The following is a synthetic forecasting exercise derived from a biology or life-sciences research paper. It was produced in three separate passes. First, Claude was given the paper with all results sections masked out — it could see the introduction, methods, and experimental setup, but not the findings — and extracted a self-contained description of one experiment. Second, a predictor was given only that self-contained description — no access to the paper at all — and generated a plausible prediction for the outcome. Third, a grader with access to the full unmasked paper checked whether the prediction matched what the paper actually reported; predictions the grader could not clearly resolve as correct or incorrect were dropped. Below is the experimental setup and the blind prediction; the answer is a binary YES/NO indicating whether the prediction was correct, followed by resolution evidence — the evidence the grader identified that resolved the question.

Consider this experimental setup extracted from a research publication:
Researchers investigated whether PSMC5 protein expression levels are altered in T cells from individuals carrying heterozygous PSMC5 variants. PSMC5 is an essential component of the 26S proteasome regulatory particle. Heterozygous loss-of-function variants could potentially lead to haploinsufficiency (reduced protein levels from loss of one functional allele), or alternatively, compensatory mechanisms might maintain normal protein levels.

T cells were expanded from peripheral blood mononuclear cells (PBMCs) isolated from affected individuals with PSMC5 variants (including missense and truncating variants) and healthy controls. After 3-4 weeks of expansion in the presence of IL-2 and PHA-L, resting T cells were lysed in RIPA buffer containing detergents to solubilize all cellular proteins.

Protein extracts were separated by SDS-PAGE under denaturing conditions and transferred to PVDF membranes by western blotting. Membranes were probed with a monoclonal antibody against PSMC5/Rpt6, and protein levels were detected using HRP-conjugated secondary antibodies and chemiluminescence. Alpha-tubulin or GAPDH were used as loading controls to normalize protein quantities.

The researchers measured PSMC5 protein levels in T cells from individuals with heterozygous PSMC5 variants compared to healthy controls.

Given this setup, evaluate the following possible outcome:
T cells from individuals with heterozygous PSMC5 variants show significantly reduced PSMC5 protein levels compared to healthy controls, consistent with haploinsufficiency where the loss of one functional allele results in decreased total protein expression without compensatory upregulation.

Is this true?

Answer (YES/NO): NO